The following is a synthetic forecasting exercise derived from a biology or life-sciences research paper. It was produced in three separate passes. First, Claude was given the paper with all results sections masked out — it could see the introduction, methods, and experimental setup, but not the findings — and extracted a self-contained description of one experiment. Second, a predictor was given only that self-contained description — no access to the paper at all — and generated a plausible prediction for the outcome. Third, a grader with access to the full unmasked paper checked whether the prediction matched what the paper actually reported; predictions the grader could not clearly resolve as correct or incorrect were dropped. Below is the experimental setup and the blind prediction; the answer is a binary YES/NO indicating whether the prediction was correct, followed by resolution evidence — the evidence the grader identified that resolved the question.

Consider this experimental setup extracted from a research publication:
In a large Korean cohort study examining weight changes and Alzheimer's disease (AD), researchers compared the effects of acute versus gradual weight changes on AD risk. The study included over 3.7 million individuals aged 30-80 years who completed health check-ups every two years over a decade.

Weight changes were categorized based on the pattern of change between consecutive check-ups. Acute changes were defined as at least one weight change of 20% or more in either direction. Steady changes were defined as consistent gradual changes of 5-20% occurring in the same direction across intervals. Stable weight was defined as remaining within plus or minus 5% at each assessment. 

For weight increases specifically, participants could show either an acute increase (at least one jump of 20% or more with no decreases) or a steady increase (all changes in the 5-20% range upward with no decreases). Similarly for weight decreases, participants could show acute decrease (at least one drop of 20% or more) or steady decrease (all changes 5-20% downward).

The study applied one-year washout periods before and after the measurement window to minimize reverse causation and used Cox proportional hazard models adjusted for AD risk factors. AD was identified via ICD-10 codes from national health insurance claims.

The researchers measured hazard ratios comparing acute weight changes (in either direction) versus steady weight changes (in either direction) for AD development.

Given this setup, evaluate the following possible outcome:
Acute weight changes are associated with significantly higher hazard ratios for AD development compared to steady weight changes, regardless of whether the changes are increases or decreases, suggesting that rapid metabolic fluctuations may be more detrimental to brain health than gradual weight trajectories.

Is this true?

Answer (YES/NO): NO